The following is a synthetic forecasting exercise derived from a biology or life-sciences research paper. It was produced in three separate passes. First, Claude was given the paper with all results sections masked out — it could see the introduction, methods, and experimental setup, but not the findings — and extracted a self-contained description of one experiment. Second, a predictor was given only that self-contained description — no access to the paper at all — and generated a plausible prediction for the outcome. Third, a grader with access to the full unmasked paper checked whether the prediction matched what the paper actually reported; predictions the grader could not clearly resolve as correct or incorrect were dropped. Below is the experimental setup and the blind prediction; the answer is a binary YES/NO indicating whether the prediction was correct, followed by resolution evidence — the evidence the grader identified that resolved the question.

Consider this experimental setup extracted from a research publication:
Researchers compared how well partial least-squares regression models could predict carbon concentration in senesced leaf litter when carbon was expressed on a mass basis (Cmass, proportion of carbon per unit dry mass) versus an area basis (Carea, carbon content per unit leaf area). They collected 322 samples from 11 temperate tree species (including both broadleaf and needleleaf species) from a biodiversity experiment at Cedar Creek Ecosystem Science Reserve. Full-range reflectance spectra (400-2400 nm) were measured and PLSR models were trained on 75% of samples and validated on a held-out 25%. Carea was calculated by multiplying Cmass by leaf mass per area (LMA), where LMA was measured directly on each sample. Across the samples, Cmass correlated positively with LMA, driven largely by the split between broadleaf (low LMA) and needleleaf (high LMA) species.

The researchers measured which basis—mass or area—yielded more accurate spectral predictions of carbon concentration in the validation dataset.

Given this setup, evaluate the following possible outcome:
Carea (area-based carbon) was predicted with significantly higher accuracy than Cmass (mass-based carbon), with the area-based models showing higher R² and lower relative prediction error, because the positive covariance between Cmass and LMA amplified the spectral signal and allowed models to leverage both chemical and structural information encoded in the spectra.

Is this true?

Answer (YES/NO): YES